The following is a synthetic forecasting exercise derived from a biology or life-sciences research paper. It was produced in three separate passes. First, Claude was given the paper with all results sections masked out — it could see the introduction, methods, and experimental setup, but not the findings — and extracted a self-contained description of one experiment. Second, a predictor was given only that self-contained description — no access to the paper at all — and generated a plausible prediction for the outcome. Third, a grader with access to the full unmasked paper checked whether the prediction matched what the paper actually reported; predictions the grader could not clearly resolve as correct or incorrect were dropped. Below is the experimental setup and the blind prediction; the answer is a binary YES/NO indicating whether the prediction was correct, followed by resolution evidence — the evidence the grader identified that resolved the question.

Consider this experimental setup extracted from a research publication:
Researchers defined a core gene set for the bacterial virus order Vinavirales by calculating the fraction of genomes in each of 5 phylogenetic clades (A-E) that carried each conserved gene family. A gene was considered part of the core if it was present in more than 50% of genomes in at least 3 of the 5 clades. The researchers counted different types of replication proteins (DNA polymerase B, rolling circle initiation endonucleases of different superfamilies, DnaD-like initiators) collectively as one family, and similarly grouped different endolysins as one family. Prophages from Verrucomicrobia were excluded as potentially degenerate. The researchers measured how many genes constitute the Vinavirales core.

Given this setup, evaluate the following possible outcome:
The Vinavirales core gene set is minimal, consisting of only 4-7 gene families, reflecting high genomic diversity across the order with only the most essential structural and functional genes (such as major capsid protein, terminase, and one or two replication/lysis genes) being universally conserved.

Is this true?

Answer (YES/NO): NO